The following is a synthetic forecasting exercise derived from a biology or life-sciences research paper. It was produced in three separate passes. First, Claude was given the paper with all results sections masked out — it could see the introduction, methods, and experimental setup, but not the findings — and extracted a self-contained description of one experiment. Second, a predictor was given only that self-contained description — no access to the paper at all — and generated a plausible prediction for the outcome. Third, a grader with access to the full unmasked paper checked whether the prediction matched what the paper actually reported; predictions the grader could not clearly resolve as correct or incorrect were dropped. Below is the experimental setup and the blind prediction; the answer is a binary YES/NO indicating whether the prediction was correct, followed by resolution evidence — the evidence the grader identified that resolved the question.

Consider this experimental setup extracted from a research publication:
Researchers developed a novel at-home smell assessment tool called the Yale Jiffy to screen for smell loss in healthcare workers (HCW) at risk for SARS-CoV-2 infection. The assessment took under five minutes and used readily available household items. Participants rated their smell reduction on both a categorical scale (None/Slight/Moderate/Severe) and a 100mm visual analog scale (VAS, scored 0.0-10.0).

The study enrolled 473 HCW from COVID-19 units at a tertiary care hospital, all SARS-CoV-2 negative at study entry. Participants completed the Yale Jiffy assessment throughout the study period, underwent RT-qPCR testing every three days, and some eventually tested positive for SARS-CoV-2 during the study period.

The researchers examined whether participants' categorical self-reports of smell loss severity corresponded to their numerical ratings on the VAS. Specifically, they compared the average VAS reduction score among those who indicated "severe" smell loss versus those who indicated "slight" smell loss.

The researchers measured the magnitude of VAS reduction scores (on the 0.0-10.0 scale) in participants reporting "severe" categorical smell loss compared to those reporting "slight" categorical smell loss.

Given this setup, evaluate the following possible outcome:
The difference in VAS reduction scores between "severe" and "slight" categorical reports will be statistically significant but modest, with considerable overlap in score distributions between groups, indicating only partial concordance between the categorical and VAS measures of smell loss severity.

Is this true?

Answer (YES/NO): NO